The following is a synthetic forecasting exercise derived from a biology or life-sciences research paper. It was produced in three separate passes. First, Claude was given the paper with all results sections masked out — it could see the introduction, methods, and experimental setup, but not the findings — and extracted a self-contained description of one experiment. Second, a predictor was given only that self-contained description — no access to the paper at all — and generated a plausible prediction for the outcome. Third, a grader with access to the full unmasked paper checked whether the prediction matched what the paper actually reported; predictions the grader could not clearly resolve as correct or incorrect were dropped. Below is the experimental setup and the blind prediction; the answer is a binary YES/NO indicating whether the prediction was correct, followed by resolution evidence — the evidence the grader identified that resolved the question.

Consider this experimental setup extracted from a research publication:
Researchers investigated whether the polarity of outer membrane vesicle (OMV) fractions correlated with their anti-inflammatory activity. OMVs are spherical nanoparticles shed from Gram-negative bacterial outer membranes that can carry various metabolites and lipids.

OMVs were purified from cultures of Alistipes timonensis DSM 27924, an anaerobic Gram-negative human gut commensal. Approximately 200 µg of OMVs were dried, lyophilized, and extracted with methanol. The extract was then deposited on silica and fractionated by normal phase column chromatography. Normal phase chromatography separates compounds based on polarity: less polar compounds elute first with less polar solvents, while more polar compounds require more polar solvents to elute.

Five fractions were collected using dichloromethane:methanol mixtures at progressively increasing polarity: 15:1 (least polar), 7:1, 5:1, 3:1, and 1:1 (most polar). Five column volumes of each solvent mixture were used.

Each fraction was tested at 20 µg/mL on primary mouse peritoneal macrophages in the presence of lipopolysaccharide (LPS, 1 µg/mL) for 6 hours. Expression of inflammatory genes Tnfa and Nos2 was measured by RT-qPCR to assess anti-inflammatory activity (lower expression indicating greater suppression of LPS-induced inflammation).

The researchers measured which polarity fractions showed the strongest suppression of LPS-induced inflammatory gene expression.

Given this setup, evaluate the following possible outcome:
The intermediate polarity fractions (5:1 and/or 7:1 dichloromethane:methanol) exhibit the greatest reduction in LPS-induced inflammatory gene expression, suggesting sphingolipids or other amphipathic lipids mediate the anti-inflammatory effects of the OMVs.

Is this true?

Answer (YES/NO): YES